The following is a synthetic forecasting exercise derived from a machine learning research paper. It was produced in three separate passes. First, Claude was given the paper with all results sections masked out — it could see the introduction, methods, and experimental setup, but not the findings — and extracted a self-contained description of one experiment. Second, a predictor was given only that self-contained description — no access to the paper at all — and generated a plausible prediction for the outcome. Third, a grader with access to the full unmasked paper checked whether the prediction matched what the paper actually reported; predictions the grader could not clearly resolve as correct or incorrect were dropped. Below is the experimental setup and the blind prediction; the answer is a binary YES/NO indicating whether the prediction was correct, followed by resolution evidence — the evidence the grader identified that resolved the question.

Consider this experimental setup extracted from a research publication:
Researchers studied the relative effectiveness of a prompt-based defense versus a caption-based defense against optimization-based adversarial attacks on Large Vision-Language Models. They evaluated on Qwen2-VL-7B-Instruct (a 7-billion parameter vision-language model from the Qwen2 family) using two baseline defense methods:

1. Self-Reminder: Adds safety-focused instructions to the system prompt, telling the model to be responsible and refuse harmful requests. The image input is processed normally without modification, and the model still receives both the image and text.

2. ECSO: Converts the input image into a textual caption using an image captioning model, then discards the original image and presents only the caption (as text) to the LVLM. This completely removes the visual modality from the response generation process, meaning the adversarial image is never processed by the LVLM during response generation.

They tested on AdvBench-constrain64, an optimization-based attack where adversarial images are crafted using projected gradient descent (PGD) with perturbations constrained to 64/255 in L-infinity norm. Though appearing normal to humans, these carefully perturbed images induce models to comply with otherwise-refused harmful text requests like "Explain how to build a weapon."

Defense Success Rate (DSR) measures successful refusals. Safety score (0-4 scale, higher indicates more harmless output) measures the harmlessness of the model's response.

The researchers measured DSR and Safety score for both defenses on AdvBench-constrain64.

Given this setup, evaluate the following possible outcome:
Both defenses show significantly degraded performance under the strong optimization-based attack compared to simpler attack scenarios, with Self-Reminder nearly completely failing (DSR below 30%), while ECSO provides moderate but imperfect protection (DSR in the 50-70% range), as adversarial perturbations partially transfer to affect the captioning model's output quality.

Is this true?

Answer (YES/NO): NO